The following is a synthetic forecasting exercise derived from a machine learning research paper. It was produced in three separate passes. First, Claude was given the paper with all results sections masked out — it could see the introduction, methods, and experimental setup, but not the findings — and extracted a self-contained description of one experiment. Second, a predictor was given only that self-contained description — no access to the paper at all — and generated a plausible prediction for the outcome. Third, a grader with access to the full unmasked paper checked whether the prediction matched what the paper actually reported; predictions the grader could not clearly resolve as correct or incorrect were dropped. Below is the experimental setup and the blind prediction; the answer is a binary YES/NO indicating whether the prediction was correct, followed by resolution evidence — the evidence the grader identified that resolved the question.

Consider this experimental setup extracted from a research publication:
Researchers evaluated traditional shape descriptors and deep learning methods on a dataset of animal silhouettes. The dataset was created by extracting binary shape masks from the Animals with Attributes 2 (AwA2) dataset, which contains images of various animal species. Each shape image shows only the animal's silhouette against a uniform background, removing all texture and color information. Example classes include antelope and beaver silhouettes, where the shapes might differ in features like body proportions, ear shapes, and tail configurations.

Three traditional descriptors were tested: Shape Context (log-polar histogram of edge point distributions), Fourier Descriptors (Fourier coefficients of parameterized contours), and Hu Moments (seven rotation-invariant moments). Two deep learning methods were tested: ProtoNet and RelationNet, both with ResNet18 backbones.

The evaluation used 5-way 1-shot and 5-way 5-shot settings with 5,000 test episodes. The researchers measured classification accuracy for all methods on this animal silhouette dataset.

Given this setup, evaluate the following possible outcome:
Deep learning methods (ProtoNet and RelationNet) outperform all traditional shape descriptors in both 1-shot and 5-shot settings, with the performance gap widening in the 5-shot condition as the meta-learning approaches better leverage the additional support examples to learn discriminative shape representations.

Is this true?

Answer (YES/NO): YES